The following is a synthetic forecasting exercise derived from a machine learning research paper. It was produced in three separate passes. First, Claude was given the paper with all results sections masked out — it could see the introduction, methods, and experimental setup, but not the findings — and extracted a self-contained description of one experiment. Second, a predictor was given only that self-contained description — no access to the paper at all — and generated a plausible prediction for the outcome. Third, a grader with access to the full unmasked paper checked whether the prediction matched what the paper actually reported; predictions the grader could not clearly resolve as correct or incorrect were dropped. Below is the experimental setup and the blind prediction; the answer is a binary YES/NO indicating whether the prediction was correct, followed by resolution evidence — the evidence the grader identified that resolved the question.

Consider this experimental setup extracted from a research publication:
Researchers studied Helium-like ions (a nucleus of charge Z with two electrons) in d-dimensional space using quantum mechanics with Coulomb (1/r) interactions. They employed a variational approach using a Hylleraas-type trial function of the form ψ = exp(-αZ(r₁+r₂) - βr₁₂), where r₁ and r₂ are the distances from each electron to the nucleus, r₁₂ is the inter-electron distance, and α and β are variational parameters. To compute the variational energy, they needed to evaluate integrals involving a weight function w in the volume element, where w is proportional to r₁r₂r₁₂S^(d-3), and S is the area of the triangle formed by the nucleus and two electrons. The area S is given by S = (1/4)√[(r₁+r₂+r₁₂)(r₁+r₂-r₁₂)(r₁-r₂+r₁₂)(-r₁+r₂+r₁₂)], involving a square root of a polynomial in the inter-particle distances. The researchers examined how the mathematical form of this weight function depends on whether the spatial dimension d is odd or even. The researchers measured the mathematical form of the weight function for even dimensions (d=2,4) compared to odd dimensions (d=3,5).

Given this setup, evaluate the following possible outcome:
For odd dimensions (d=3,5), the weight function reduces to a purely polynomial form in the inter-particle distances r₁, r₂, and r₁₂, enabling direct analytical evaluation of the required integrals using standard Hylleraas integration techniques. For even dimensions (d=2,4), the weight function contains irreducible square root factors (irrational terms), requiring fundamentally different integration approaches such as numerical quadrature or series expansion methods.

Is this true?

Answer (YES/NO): NO